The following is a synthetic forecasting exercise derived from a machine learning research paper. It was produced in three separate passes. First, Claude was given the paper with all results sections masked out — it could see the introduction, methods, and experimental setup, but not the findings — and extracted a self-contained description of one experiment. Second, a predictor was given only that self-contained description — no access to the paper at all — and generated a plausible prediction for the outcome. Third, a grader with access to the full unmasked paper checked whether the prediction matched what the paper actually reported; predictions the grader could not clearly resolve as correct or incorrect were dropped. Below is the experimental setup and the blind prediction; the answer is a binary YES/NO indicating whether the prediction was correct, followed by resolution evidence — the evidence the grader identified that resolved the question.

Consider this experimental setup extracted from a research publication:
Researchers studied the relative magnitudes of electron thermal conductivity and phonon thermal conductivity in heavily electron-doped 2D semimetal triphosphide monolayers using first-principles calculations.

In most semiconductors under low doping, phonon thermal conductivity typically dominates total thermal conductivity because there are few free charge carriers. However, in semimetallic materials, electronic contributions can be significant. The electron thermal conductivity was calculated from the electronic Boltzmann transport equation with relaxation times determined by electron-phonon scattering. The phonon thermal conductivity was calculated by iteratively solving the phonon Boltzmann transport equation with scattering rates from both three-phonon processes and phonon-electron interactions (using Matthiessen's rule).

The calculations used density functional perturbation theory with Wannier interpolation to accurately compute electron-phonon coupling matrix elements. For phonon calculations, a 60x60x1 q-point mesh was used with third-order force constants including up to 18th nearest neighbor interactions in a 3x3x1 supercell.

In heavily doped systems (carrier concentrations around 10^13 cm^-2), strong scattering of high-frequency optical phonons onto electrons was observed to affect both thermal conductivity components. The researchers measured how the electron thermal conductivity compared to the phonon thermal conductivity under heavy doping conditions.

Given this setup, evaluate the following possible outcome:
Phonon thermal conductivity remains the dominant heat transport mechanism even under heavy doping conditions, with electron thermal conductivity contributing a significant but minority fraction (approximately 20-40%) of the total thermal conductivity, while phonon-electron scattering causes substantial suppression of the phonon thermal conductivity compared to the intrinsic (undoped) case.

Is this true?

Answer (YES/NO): NO